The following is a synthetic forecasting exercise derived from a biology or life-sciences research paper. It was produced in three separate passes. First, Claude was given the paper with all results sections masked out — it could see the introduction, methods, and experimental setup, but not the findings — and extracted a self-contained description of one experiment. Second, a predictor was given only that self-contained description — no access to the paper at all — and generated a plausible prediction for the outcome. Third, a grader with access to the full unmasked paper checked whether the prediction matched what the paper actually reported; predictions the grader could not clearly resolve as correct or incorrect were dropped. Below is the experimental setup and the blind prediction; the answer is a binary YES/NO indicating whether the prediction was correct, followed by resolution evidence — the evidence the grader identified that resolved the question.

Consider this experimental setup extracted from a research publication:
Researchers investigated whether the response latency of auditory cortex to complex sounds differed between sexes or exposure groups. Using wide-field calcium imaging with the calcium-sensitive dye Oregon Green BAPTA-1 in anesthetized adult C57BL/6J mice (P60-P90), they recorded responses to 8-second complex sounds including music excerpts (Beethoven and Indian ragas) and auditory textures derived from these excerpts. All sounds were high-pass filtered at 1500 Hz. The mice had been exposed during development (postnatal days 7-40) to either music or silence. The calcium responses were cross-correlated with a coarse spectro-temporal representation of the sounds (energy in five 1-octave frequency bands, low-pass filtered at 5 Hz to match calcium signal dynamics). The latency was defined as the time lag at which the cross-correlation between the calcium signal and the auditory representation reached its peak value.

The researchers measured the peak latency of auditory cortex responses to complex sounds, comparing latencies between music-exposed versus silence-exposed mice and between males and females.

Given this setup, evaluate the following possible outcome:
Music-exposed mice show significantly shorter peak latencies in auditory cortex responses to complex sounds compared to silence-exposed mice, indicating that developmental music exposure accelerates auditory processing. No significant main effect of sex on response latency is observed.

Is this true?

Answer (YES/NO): NO